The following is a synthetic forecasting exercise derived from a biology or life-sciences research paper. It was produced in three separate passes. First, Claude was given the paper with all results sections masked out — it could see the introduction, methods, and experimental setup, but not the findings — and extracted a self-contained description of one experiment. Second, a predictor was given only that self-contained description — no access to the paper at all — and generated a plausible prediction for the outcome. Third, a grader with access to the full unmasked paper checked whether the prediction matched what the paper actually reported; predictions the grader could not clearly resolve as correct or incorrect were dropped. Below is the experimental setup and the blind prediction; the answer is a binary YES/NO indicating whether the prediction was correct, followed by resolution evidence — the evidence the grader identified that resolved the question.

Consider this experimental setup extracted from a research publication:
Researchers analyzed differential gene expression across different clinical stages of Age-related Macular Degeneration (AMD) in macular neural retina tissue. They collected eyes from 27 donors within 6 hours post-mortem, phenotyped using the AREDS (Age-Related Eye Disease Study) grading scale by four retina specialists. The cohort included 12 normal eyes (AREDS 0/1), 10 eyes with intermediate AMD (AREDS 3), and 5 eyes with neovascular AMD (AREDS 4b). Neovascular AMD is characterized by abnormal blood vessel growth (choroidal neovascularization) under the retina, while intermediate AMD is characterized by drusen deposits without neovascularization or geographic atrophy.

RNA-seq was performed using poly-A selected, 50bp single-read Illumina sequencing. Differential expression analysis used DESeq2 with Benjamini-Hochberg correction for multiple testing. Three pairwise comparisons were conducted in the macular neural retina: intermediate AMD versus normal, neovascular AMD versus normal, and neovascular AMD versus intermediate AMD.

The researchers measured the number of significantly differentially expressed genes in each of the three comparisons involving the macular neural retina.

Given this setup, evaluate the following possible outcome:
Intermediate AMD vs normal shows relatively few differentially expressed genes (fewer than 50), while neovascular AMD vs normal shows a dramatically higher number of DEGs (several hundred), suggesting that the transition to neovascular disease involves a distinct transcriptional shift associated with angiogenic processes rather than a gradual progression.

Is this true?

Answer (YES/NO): NO